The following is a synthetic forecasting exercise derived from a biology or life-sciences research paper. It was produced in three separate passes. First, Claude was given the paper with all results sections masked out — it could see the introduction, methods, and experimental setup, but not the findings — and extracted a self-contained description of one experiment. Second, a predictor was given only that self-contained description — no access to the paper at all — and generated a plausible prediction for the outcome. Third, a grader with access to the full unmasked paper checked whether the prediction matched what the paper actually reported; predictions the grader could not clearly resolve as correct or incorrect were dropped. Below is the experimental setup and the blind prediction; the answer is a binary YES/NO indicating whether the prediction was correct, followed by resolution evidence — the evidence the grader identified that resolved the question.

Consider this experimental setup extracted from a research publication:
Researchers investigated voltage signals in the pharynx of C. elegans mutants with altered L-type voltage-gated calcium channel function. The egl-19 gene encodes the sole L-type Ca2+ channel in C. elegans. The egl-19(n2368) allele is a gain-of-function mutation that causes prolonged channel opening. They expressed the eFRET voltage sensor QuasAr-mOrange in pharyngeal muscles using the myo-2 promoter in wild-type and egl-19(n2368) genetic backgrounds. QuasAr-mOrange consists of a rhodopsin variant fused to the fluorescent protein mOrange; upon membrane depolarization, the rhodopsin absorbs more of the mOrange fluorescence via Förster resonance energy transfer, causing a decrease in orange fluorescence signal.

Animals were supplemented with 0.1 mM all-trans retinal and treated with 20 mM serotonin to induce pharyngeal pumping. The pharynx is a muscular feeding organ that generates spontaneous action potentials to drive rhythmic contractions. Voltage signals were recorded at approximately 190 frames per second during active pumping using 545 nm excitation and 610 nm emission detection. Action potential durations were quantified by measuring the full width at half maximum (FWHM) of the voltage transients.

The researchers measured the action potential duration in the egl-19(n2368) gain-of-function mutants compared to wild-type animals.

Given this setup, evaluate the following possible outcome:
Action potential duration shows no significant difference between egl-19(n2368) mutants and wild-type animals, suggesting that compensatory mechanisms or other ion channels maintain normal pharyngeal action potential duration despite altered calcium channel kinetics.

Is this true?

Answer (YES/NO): YES